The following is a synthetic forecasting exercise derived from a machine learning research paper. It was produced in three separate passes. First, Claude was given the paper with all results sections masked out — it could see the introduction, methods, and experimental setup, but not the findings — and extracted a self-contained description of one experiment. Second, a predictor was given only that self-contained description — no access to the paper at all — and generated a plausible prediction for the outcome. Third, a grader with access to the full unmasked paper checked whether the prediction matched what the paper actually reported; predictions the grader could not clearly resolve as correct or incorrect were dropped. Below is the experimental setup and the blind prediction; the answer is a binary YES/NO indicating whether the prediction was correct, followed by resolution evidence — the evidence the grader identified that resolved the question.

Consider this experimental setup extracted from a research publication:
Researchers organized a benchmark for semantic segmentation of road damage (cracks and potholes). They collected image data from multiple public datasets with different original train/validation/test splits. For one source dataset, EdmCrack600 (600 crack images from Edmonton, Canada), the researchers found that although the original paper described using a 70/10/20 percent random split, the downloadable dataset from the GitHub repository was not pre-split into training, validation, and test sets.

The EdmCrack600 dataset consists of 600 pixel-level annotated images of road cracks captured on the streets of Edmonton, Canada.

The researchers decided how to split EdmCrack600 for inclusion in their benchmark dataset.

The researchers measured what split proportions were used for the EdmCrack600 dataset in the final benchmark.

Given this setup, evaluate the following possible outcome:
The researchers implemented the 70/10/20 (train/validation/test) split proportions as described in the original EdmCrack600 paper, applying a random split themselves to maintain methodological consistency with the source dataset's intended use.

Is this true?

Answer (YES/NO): NO